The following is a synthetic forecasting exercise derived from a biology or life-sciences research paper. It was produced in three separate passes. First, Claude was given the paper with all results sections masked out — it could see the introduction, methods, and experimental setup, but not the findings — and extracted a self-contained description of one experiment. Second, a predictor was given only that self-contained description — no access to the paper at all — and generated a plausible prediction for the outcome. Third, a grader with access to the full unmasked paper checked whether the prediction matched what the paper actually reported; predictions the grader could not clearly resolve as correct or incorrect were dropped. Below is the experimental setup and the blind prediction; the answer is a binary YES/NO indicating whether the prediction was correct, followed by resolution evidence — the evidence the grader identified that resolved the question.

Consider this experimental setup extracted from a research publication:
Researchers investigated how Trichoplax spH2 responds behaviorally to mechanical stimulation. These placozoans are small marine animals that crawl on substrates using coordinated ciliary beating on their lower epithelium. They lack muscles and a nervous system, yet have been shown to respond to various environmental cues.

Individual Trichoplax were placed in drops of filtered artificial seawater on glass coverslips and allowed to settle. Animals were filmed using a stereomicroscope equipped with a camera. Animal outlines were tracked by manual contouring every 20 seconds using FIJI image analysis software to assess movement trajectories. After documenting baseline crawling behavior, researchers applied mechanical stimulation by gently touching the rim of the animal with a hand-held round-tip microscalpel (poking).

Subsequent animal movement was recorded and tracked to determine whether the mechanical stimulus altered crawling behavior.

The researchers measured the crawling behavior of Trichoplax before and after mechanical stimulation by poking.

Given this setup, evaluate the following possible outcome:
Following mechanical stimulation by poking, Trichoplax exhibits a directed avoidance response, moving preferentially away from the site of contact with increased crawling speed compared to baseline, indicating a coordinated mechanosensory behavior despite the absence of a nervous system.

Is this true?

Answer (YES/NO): NO